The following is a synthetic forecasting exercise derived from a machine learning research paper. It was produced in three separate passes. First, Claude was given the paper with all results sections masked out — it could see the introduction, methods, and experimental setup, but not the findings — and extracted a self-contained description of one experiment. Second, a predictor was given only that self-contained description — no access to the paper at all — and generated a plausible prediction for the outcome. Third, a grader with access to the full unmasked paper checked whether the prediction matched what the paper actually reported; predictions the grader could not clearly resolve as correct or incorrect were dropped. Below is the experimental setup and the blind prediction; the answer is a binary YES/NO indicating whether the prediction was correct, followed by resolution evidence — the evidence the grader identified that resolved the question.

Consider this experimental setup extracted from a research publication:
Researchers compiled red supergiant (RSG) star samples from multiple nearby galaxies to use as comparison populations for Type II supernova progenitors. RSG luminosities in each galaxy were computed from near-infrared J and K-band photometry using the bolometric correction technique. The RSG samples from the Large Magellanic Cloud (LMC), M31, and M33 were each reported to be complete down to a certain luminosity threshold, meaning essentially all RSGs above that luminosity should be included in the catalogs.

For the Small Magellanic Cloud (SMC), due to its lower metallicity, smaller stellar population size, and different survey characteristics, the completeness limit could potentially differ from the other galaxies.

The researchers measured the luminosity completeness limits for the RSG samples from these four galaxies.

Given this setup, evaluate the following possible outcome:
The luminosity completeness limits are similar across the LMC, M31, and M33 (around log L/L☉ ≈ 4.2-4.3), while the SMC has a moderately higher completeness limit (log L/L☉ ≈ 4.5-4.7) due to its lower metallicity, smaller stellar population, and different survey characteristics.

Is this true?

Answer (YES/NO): NO